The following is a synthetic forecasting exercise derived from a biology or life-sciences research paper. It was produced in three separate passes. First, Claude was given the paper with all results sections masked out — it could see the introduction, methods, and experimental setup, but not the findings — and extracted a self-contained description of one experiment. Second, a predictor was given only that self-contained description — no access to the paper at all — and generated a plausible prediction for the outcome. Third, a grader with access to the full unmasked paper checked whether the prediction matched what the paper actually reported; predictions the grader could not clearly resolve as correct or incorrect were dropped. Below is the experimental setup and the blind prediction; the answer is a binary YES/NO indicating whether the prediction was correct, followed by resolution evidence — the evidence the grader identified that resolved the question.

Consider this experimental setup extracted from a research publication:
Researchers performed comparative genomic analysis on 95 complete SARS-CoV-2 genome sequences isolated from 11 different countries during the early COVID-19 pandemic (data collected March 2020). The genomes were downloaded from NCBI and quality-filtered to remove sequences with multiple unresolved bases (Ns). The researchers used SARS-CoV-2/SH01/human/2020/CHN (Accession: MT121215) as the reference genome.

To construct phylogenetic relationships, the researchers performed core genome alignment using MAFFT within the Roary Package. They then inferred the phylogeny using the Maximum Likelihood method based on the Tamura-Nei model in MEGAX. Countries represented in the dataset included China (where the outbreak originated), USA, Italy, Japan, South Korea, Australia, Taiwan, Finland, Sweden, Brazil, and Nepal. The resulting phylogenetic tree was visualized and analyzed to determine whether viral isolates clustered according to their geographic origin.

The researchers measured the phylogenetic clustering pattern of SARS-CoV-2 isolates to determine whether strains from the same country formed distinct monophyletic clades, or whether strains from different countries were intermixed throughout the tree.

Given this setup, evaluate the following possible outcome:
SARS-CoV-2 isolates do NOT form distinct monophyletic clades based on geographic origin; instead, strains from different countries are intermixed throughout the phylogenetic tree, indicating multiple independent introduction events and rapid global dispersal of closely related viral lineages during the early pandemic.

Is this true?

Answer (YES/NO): YES